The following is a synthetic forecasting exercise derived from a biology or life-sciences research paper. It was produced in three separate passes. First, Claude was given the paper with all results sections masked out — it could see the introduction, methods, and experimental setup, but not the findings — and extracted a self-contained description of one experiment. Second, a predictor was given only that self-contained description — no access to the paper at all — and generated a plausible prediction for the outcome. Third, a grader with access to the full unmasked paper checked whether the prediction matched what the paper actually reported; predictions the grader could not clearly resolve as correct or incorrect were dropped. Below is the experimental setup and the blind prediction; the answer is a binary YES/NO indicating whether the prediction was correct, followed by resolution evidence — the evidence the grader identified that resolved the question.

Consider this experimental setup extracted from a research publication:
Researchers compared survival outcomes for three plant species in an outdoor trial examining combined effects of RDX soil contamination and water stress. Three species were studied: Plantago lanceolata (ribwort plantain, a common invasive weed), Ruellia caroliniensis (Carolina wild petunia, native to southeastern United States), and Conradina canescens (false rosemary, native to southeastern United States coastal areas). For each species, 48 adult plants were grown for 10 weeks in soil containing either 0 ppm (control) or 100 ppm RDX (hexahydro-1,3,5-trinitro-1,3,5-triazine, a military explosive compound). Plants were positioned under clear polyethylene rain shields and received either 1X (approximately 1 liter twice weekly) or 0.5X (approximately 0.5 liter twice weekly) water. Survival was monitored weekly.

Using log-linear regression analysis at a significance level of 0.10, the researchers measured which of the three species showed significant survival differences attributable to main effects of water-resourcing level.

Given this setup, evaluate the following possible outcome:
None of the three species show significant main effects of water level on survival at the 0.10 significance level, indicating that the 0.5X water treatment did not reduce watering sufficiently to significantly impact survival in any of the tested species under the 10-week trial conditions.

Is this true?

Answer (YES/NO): YES